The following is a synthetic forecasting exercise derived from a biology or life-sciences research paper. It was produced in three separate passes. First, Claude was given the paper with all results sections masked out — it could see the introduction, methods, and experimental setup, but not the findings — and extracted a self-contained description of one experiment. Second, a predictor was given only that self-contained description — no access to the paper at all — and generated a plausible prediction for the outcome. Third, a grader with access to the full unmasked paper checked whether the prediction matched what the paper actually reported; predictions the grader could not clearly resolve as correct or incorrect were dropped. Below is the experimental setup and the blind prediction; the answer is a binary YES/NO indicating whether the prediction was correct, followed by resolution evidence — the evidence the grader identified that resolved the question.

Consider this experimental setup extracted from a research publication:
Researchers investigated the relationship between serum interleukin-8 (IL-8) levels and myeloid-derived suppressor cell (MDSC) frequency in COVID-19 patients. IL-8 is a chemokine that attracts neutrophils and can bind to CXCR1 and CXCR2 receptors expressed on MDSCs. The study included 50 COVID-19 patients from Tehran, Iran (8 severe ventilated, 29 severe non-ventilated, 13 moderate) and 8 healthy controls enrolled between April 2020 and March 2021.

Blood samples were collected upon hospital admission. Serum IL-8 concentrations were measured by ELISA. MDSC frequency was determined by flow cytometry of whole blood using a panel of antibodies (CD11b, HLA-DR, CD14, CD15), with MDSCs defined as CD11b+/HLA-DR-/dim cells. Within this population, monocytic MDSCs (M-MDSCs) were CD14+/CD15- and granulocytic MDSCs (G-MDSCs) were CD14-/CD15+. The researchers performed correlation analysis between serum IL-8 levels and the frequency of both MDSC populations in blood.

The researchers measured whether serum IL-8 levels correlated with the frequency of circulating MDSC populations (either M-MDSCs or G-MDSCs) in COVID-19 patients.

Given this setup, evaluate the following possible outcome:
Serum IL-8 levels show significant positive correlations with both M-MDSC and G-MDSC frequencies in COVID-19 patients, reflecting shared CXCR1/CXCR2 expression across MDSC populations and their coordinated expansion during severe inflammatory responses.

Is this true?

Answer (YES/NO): NO